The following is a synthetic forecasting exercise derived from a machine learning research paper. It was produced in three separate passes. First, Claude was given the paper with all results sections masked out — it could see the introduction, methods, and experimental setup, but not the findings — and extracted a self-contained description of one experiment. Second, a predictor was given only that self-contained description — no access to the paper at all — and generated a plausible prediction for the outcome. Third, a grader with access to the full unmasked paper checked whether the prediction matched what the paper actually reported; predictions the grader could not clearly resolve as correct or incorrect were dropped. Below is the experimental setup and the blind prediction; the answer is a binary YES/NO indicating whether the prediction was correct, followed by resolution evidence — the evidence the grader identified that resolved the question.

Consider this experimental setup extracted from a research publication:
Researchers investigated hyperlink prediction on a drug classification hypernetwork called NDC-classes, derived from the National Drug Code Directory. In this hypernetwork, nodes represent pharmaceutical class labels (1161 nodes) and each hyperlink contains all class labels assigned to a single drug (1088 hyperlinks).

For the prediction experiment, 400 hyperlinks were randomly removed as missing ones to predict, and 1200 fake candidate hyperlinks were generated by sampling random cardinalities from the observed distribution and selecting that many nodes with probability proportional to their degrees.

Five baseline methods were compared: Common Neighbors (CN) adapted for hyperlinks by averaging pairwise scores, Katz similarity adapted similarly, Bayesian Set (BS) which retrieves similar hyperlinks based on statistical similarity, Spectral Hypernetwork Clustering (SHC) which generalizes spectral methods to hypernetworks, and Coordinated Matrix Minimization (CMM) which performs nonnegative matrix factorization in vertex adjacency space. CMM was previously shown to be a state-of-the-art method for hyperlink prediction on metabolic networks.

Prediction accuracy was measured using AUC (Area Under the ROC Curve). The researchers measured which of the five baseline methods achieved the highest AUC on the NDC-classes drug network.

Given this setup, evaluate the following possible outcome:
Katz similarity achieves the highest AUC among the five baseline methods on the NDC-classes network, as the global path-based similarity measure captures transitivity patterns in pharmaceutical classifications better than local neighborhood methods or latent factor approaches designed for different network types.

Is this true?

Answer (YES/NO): YES